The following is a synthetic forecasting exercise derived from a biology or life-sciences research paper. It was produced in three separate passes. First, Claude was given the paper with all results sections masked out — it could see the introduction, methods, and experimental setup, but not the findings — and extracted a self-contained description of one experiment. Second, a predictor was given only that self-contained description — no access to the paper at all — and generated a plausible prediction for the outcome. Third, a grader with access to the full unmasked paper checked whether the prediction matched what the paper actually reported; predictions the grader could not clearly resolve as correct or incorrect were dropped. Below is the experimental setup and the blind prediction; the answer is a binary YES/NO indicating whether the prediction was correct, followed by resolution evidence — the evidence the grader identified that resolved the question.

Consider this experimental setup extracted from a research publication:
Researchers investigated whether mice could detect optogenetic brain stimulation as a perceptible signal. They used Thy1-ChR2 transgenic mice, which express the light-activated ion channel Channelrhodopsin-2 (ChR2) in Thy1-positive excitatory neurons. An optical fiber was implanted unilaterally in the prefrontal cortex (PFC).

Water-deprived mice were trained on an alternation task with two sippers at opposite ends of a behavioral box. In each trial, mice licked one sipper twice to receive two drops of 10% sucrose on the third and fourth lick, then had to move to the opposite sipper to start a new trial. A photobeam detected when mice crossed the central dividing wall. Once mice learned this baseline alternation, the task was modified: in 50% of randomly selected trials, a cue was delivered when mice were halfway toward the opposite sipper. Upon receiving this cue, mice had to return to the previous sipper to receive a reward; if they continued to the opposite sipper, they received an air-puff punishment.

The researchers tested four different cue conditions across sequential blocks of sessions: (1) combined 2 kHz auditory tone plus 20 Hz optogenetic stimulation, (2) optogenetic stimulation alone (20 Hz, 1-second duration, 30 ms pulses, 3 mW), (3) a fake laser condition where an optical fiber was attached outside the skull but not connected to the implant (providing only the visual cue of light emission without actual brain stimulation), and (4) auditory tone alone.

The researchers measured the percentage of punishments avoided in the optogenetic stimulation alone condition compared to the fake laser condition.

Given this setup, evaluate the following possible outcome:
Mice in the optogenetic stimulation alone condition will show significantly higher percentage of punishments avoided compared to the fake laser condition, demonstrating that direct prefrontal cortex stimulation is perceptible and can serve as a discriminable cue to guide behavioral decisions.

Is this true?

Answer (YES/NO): YES